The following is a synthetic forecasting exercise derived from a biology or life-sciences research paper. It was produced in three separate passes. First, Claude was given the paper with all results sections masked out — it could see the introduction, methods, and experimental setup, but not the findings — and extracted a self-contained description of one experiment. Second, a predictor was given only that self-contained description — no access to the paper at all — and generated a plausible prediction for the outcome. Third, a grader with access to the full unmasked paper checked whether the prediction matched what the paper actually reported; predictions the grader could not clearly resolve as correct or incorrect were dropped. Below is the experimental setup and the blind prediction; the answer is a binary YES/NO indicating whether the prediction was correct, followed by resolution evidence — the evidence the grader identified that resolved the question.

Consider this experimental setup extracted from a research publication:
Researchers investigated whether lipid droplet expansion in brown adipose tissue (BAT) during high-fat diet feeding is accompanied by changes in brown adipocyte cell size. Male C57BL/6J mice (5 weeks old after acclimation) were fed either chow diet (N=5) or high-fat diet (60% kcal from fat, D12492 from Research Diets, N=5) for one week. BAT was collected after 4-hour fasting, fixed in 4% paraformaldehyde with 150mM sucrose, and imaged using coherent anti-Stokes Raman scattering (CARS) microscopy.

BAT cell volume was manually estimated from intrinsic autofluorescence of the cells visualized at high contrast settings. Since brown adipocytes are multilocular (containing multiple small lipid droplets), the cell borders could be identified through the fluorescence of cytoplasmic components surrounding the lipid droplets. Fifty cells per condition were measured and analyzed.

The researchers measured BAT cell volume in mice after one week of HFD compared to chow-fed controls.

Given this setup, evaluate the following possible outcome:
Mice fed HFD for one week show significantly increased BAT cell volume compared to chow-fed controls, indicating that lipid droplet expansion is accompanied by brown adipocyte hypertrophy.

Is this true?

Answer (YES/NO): NO